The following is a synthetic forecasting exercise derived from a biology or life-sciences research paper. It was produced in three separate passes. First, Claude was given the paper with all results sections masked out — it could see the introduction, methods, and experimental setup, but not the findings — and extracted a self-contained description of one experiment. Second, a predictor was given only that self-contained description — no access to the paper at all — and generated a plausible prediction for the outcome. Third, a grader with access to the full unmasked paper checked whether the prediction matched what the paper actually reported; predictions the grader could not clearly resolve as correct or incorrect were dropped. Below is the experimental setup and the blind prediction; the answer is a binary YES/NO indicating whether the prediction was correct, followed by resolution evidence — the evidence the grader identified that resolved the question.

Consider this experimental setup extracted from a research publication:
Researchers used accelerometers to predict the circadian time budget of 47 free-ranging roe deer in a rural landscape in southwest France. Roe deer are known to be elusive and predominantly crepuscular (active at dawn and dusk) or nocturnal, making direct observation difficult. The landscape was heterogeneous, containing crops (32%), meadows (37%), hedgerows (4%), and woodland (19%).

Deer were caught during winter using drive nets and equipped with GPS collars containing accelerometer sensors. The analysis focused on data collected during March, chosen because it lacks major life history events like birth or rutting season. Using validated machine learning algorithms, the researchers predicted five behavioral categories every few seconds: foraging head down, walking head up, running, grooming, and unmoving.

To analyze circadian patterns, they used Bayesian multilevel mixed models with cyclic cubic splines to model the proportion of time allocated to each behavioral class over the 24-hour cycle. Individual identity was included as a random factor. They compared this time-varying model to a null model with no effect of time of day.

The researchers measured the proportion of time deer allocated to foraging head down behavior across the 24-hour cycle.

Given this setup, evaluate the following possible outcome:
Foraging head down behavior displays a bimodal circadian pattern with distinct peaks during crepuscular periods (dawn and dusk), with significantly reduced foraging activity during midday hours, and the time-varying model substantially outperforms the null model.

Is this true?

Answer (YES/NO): YES